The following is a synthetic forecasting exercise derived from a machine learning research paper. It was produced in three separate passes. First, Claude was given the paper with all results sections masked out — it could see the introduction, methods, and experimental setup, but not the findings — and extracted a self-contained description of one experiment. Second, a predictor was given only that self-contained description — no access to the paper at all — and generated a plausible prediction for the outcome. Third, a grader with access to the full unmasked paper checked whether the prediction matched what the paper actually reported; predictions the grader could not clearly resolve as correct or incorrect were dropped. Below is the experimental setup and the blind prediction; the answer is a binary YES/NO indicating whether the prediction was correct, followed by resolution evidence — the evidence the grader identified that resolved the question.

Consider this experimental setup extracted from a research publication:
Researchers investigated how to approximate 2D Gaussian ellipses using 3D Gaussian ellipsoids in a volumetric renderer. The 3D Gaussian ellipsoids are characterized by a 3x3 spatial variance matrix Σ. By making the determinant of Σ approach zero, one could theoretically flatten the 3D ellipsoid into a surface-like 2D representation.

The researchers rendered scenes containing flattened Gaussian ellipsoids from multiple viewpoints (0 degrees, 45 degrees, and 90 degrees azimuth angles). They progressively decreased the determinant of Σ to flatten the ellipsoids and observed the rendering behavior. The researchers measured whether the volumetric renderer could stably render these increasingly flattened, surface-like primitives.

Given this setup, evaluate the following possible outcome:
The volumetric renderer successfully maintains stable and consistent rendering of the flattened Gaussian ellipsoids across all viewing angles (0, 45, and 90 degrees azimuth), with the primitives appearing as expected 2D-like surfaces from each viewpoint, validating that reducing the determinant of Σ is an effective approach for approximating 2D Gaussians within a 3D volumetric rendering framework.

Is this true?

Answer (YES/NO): YES